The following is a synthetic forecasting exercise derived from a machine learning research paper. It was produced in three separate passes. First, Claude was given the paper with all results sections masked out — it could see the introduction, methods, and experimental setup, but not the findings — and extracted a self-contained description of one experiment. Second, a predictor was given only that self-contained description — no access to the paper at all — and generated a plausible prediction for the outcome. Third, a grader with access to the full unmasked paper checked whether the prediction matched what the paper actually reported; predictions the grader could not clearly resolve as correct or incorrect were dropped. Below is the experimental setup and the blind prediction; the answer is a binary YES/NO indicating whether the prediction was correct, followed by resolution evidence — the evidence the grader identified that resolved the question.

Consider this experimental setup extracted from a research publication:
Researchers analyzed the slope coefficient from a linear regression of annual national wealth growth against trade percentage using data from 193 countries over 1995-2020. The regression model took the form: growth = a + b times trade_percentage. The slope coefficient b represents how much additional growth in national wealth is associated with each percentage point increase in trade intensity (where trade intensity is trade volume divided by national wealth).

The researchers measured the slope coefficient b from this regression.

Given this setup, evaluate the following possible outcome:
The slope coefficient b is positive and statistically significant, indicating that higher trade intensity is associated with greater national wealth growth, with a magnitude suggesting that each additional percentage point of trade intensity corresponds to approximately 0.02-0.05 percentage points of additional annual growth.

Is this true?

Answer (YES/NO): NO